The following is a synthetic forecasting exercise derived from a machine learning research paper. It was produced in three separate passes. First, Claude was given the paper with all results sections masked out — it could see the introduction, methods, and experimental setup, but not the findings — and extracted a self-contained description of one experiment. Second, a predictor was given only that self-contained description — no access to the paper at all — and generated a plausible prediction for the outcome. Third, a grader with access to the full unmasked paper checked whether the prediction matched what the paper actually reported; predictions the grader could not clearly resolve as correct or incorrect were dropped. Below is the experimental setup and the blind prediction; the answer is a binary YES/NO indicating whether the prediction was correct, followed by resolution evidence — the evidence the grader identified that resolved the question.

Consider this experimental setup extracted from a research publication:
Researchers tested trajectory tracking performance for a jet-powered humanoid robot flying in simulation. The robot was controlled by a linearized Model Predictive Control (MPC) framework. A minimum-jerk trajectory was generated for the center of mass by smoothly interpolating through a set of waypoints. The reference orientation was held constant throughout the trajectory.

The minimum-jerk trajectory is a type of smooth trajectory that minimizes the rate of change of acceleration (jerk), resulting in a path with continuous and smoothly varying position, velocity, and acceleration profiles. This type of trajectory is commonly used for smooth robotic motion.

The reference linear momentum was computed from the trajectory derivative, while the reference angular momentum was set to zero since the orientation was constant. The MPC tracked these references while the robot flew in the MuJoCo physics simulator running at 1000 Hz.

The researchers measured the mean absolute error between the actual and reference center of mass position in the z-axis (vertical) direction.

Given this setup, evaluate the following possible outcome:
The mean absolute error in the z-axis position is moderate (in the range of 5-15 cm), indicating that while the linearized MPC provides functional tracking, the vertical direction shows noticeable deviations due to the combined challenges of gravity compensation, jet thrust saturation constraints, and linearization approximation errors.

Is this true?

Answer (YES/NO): NO